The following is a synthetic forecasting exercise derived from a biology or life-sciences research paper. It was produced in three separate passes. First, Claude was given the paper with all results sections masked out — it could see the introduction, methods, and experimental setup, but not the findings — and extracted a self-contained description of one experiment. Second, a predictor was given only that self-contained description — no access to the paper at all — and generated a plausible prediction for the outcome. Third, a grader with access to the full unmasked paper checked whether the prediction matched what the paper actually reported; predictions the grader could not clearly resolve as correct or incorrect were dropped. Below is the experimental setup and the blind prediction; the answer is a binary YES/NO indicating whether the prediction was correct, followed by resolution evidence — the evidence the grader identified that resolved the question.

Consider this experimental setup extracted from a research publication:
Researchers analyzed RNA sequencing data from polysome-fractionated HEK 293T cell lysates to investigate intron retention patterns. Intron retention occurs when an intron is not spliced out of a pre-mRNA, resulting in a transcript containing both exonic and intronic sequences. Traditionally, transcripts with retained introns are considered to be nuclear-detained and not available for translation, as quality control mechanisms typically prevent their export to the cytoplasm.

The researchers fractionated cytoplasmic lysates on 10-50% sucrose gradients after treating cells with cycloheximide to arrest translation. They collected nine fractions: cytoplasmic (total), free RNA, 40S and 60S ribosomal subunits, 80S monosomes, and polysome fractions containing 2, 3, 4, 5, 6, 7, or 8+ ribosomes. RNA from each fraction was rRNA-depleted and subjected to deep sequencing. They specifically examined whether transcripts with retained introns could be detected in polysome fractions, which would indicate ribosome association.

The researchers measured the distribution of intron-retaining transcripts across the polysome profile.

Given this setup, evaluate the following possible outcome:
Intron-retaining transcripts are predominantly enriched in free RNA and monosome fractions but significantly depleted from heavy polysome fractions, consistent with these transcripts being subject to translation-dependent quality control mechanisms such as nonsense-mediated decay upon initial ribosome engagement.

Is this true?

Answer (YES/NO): NO